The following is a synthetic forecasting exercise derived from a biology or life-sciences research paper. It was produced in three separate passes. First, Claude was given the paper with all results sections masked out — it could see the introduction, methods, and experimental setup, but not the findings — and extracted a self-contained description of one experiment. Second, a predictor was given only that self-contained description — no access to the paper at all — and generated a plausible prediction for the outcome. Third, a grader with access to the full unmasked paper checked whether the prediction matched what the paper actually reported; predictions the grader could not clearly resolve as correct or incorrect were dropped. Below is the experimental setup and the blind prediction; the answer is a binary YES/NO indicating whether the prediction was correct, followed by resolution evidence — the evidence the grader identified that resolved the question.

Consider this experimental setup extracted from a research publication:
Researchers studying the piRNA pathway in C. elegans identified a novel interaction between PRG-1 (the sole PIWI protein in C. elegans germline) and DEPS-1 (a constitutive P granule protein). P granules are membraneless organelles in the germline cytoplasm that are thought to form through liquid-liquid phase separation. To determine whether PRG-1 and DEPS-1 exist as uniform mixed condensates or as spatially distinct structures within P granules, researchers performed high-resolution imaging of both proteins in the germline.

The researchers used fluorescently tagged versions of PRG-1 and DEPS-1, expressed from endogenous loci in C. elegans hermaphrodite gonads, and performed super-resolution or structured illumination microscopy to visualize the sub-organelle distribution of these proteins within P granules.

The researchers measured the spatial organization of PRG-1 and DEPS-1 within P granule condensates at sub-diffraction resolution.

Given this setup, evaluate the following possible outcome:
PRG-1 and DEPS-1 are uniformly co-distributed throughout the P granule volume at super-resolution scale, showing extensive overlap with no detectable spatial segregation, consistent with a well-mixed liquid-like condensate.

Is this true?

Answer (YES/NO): NO